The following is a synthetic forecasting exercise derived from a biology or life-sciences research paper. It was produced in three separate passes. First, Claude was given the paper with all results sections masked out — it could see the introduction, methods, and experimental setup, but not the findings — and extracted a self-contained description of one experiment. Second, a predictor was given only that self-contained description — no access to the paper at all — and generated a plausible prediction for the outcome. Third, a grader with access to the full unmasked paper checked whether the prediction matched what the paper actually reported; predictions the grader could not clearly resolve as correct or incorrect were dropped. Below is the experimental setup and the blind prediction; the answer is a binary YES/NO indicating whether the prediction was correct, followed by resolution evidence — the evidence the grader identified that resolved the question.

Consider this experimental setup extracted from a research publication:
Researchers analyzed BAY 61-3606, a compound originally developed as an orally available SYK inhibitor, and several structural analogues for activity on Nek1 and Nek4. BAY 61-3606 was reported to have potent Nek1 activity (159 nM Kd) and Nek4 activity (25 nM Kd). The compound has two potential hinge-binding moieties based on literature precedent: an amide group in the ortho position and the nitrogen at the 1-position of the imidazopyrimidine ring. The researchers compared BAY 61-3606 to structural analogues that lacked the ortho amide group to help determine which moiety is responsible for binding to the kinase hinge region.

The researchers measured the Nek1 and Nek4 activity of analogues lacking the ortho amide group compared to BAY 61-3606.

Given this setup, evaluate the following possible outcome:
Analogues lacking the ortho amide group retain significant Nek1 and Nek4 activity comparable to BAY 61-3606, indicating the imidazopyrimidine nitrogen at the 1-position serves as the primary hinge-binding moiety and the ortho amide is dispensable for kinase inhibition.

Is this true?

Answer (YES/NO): NO